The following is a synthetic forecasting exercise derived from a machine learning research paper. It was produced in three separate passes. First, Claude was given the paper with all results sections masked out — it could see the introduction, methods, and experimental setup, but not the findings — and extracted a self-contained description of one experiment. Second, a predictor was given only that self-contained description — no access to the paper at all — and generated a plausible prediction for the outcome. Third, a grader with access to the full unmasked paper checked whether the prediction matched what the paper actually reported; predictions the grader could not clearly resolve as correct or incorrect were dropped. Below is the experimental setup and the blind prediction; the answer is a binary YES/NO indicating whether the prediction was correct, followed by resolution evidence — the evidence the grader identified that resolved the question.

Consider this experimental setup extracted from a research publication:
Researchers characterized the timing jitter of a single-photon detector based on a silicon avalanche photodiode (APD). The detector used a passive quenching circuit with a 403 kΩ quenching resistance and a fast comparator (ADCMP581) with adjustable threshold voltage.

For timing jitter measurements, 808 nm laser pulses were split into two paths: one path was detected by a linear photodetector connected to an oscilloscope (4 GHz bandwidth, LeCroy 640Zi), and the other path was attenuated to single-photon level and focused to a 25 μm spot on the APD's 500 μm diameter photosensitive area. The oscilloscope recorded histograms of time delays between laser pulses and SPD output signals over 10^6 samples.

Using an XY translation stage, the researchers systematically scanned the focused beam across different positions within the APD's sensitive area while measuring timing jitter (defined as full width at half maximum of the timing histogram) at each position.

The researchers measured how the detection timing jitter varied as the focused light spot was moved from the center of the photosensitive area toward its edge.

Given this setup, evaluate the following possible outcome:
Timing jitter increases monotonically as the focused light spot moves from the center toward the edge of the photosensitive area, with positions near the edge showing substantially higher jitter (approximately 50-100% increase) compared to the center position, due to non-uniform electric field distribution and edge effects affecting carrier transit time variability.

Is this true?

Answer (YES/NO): NO